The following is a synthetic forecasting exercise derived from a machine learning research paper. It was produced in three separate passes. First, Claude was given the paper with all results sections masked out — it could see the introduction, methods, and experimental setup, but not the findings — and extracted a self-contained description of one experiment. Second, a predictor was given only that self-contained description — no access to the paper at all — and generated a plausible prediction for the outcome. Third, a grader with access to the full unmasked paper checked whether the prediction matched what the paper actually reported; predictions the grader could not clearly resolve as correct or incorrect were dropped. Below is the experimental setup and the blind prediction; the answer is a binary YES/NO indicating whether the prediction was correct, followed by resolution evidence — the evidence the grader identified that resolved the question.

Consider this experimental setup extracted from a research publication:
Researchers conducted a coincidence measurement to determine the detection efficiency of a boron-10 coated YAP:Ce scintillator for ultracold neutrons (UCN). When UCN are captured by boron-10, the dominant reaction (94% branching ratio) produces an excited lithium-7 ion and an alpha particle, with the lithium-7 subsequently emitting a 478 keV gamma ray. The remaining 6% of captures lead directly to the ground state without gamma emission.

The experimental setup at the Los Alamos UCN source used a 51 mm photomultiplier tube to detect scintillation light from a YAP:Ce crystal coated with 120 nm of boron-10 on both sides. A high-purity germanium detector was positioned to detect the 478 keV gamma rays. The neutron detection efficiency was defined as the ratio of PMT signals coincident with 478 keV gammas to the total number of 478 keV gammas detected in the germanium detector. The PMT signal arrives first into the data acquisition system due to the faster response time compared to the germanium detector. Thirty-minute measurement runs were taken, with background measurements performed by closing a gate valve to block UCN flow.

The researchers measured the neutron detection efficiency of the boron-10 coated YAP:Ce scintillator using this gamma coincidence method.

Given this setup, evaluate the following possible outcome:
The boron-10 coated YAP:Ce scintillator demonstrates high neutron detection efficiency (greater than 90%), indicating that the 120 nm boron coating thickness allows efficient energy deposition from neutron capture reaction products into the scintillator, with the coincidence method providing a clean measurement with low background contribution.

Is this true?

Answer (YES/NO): NO